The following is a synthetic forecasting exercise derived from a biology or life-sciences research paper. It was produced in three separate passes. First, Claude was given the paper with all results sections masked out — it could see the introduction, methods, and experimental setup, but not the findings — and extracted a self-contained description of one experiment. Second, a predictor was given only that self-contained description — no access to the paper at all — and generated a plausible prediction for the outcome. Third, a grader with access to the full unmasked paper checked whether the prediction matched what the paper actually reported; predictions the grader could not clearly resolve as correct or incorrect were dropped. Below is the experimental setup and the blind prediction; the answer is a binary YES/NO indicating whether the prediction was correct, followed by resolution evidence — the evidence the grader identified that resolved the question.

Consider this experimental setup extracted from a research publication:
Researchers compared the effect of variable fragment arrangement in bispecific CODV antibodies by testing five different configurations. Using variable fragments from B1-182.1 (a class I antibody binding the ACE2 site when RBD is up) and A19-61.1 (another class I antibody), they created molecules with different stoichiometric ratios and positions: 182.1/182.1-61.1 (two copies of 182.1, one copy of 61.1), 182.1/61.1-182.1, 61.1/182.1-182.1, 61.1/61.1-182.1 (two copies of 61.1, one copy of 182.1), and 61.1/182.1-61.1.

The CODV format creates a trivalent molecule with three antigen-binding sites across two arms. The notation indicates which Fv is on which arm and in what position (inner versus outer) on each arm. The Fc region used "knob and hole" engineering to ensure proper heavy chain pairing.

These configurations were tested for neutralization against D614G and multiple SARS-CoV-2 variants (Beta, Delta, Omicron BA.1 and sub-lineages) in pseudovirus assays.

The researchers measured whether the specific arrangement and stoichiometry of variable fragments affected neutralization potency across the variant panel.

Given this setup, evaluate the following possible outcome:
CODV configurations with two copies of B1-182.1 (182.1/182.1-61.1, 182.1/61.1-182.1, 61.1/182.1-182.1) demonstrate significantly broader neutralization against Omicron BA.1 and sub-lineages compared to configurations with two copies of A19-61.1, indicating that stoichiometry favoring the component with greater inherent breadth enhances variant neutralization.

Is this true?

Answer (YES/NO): NO